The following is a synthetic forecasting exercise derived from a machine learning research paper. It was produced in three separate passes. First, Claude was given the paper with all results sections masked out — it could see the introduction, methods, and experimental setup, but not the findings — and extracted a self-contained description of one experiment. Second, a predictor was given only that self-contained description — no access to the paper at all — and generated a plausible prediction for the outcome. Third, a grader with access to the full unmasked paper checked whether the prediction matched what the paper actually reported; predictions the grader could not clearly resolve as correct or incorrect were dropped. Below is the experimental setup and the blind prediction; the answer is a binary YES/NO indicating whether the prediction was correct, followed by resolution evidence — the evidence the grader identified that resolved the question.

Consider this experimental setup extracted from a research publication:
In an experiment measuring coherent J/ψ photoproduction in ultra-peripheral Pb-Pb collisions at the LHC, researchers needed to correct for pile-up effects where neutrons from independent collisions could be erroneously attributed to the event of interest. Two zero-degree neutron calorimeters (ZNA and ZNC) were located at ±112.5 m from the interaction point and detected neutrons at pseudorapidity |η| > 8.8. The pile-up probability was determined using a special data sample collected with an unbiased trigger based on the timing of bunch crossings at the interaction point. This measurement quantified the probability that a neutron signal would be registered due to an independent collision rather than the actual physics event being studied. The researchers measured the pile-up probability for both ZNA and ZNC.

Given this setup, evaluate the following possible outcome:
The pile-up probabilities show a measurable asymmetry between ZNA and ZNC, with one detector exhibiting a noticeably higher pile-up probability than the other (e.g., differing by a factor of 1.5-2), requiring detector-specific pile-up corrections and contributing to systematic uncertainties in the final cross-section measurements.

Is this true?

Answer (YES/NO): NO